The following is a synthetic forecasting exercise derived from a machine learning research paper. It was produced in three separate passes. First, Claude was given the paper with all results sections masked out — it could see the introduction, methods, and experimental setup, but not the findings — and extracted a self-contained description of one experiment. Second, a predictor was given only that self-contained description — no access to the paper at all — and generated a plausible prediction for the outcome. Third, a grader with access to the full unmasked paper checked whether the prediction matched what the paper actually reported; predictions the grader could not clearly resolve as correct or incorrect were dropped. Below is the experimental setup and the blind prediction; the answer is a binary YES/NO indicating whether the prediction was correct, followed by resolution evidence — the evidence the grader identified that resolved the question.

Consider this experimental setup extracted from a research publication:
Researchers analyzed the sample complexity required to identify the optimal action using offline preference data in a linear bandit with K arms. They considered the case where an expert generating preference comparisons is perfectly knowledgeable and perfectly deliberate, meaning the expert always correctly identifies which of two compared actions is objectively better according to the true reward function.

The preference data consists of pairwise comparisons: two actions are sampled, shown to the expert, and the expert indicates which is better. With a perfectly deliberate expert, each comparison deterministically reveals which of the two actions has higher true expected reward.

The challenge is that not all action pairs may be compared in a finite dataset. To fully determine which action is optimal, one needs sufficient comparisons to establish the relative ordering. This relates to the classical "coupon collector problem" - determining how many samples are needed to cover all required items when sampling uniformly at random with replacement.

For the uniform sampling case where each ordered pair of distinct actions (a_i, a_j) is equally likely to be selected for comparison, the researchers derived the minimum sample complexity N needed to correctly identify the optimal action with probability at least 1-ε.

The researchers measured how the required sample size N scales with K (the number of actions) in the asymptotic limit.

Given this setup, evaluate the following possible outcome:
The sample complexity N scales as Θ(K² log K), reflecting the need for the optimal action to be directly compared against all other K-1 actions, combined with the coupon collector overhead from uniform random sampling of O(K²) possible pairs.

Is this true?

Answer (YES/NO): YES